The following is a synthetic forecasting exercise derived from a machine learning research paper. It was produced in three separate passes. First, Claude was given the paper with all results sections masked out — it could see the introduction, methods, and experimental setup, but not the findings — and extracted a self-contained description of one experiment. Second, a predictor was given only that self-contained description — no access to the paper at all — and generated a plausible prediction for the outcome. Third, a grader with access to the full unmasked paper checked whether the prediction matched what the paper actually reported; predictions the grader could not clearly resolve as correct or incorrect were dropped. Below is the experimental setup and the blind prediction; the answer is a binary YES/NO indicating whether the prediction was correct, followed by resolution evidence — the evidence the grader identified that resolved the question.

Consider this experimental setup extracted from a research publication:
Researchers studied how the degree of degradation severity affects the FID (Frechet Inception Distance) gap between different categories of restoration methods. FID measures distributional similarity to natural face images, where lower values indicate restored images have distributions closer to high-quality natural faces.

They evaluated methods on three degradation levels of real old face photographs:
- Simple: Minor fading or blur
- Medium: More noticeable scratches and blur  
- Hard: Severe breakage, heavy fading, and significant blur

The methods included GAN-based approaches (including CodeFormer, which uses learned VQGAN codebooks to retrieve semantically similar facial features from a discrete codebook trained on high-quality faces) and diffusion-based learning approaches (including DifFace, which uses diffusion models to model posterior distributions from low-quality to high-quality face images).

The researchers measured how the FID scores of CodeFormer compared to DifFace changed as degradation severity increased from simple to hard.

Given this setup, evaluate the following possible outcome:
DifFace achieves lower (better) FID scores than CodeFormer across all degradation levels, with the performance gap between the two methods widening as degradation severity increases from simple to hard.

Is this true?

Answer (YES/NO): NO